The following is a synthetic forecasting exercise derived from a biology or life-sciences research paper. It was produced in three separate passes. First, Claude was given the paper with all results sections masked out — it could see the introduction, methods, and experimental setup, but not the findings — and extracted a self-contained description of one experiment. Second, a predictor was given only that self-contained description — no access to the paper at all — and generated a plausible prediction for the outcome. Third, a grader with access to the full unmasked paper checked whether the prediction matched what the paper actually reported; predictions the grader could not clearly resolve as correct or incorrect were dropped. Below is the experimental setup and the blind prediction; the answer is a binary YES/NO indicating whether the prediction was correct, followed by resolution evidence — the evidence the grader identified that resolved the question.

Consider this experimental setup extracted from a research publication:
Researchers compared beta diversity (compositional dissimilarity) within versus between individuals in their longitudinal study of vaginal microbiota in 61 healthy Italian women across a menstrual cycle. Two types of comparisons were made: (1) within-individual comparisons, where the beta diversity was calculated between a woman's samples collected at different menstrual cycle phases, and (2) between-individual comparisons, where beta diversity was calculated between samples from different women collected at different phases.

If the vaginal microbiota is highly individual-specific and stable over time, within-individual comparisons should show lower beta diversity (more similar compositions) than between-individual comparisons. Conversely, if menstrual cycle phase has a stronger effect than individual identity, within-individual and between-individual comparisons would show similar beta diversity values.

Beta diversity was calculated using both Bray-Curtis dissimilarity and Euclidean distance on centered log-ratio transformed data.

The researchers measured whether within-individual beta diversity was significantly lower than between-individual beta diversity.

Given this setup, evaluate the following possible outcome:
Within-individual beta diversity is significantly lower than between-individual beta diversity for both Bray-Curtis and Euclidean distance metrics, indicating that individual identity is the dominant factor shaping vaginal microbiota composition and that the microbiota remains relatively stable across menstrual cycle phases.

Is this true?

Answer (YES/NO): YES